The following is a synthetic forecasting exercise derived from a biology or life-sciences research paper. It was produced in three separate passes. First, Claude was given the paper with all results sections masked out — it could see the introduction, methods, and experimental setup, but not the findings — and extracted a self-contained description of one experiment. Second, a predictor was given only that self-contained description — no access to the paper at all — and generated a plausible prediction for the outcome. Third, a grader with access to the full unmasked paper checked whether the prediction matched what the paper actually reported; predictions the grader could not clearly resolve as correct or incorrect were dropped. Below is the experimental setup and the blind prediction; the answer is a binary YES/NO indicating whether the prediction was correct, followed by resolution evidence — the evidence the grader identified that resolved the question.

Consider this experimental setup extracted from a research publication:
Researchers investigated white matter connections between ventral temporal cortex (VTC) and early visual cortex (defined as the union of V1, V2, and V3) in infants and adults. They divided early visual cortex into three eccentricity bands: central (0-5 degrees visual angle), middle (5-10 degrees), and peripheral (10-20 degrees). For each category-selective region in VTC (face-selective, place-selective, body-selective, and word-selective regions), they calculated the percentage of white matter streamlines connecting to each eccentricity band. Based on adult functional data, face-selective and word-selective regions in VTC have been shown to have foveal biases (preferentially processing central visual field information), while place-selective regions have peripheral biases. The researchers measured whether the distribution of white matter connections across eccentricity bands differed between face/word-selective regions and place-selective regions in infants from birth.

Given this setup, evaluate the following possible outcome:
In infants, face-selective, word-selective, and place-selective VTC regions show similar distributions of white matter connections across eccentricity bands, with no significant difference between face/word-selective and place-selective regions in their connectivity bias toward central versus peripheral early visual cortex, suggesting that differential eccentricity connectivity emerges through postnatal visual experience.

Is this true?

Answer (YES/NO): NO